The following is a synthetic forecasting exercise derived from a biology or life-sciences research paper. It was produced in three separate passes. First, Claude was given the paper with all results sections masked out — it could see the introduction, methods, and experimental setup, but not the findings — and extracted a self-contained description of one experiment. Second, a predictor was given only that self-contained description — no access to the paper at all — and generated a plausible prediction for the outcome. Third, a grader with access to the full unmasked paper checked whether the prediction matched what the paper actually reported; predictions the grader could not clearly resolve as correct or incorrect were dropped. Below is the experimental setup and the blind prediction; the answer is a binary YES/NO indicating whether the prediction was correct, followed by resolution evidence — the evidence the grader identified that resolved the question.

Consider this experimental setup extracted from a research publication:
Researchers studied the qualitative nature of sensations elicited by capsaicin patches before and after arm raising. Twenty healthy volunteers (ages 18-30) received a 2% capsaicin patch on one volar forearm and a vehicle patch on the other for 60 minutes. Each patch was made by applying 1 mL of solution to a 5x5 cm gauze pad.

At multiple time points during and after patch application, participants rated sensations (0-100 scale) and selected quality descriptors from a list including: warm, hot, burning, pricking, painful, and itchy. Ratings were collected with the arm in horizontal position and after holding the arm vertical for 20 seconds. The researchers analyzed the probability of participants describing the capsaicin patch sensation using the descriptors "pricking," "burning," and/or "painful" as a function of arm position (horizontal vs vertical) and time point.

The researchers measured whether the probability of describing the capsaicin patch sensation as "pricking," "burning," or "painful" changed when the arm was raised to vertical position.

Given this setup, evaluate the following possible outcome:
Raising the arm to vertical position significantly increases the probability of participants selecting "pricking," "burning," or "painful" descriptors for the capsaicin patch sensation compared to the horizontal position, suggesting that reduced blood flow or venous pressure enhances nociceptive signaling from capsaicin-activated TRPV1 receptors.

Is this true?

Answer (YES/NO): YES